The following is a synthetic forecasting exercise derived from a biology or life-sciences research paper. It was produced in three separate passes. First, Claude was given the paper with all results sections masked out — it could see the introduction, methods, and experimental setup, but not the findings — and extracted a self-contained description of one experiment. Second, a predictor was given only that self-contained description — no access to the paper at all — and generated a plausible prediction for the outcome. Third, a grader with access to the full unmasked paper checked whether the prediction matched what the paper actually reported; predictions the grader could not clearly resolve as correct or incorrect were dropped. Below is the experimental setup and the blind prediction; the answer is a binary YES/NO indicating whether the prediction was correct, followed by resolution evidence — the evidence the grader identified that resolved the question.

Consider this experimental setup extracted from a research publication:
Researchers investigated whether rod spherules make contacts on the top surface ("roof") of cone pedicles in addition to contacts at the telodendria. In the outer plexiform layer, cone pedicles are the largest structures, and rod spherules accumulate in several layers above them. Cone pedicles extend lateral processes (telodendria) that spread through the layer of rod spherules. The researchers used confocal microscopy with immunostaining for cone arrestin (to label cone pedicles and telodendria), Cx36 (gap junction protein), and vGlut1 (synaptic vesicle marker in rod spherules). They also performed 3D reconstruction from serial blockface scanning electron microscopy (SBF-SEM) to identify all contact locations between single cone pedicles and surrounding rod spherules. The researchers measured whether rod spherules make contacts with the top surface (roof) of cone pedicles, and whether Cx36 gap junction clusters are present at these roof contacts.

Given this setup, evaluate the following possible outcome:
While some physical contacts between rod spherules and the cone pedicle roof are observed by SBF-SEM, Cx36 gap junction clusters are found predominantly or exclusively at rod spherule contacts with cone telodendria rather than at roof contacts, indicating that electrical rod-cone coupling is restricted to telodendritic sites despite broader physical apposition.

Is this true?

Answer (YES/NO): NO